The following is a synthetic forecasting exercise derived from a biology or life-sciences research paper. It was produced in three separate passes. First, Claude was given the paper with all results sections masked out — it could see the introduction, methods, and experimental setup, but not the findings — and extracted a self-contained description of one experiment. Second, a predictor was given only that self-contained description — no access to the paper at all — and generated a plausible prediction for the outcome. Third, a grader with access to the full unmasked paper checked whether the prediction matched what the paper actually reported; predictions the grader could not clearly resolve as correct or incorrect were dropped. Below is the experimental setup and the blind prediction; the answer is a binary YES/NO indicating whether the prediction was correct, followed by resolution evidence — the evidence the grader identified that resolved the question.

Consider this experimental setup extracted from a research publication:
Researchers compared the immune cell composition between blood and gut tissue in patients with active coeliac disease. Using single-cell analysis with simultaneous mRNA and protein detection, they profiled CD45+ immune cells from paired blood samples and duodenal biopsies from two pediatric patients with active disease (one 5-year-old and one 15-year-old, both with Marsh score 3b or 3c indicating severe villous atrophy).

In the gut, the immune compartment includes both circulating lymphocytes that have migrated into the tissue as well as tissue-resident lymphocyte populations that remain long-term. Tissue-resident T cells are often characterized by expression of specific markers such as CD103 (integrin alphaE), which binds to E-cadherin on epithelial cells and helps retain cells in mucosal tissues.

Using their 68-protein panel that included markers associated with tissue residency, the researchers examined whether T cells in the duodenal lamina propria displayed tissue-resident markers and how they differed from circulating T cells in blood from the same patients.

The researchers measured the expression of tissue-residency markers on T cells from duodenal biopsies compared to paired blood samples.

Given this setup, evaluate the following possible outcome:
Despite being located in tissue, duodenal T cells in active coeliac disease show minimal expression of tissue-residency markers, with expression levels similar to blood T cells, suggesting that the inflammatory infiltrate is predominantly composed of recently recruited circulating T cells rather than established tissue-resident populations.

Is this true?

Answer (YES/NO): NO